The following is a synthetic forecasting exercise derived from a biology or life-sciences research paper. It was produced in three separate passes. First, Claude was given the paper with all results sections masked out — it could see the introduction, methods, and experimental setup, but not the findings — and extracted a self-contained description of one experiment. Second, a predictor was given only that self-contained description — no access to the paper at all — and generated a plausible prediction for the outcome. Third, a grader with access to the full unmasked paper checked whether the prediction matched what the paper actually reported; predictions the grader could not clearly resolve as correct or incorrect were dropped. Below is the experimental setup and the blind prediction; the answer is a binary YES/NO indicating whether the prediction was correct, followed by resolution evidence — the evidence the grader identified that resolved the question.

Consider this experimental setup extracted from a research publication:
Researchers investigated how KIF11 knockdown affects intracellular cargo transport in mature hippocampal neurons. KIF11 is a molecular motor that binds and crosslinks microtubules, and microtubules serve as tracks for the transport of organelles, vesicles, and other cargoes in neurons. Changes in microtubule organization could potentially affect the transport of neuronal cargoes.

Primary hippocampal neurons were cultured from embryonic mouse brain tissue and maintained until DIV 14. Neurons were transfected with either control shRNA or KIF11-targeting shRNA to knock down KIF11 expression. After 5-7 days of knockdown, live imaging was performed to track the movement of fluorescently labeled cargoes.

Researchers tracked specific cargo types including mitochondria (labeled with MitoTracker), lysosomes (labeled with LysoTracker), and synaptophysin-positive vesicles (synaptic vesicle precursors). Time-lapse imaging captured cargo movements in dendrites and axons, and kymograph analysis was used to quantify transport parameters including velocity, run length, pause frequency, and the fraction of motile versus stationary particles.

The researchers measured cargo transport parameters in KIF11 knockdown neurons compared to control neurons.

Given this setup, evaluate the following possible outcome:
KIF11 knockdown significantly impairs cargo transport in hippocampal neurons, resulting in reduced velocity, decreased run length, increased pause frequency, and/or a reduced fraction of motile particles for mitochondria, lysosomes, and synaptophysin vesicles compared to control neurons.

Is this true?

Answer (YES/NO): NO